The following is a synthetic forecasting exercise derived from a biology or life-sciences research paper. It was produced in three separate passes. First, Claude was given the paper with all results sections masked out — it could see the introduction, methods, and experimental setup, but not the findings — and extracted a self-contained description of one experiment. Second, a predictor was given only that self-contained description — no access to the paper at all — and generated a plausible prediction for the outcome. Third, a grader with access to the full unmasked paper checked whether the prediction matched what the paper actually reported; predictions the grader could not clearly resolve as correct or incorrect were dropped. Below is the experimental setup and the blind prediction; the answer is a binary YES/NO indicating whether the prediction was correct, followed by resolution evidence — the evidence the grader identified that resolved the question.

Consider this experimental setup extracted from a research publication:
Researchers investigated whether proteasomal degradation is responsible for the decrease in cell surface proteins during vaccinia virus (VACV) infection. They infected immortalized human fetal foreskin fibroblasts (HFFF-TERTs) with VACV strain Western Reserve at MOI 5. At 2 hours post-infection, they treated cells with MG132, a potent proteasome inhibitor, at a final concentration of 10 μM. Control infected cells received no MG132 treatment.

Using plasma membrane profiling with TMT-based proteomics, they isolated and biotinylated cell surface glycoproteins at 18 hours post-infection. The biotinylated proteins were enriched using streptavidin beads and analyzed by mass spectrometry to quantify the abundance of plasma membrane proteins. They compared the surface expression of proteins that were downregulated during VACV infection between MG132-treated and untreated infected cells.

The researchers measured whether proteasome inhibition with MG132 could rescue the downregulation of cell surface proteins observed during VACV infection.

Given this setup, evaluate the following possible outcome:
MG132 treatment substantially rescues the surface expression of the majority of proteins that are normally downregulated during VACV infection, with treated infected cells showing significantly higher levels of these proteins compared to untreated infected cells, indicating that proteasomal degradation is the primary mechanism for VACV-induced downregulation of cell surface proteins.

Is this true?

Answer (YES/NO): NO